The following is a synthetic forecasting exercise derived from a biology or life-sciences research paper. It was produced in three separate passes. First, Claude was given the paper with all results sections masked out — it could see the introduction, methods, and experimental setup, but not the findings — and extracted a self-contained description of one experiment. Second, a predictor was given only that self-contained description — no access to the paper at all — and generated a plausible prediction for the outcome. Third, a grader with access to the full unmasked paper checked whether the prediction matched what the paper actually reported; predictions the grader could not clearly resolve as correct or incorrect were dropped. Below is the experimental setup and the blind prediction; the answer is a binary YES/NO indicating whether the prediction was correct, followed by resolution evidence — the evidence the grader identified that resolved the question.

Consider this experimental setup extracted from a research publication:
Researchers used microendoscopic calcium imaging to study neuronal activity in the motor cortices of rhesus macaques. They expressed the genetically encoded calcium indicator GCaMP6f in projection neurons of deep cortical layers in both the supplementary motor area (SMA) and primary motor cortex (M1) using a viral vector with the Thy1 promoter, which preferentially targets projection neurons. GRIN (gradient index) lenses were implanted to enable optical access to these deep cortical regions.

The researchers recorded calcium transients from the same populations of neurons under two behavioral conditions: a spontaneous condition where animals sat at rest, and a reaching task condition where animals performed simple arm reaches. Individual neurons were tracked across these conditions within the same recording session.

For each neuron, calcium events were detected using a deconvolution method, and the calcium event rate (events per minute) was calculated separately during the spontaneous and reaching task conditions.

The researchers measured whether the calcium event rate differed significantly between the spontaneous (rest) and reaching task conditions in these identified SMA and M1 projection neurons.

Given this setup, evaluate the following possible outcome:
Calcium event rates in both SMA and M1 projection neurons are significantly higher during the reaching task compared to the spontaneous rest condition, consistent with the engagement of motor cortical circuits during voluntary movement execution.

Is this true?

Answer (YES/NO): NO